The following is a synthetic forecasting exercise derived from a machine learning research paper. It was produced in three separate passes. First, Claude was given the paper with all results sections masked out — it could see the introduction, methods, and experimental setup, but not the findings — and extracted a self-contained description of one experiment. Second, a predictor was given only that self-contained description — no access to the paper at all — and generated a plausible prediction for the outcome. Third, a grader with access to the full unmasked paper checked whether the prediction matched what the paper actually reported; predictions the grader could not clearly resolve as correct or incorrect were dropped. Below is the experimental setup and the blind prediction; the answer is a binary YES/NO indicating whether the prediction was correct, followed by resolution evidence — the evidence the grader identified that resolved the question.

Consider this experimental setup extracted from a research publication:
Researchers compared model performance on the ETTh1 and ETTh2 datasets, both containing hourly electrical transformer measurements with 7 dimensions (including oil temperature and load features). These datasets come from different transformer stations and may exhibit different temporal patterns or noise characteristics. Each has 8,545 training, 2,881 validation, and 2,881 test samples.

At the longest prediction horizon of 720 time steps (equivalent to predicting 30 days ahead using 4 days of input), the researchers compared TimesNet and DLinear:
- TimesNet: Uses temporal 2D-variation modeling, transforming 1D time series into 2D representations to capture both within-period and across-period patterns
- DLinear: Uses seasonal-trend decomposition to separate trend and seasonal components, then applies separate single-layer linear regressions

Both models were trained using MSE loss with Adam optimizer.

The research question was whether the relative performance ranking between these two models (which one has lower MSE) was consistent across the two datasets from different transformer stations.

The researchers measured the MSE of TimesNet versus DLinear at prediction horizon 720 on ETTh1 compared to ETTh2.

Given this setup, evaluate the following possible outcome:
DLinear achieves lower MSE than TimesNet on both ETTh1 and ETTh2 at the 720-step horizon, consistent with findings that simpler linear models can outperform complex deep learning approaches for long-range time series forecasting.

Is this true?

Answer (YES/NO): NO